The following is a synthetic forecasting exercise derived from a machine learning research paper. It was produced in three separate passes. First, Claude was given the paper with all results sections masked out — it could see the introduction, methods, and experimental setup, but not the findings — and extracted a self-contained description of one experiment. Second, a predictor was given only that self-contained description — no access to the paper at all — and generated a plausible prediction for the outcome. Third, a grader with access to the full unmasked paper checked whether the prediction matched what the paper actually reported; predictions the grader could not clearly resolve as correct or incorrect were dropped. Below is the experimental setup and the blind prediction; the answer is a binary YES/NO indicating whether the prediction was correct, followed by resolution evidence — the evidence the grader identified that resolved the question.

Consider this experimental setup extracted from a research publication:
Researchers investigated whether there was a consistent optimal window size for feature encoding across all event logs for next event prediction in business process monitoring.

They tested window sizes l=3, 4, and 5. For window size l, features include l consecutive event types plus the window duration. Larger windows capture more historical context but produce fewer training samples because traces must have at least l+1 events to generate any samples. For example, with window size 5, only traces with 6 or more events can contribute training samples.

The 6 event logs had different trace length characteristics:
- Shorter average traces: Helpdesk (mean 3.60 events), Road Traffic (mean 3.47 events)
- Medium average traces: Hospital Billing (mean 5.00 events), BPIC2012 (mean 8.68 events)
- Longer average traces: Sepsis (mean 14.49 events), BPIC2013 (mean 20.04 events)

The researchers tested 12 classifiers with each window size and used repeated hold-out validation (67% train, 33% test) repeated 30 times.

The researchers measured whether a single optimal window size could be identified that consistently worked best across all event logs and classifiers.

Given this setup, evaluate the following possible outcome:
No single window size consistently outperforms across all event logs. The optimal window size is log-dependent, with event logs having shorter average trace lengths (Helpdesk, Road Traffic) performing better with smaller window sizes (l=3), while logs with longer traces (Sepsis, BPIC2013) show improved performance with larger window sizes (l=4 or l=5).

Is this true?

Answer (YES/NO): NO